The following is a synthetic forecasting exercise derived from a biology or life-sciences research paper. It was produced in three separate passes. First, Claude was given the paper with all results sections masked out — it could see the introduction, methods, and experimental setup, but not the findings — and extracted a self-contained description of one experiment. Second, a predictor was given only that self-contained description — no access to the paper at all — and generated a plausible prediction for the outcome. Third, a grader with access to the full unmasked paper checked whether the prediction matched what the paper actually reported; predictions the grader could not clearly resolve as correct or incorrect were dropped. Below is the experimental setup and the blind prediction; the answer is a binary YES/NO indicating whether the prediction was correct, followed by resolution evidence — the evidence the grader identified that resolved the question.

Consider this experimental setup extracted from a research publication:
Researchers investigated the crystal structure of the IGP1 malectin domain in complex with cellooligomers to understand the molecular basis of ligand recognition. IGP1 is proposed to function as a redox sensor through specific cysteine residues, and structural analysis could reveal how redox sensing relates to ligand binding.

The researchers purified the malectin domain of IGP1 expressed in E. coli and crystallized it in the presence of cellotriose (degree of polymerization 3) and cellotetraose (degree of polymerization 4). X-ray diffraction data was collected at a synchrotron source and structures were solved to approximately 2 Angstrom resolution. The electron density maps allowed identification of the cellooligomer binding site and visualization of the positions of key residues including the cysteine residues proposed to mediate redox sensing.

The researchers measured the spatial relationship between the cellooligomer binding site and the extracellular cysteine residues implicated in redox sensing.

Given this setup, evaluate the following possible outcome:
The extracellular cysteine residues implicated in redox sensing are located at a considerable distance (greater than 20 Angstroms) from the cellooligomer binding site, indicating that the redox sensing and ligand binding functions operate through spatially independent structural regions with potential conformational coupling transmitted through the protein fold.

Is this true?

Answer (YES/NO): NO